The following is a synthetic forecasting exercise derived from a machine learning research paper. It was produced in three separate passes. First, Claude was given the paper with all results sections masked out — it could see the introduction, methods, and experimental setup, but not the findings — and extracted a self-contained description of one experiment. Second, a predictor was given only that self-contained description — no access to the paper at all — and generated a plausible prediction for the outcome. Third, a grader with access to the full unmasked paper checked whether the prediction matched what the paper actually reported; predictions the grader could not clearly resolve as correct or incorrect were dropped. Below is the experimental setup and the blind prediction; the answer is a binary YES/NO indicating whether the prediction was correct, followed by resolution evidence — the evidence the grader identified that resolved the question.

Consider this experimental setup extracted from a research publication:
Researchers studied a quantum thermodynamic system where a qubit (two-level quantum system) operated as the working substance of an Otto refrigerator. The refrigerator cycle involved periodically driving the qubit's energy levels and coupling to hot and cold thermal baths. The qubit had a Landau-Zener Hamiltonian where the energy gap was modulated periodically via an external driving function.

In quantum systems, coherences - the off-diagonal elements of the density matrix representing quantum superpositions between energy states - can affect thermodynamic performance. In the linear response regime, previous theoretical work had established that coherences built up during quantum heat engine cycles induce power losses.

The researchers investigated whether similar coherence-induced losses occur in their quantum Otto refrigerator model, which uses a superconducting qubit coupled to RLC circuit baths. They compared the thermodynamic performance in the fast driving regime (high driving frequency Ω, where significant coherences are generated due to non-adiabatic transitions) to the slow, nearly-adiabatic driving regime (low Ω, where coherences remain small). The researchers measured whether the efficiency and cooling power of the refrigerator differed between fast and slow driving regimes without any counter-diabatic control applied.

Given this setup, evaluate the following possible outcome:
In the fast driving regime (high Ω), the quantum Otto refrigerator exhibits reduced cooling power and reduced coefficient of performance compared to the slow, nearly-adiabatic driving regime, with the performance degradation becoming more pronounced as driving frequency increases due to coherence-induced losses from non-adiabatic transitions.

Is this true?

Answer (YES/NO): YES